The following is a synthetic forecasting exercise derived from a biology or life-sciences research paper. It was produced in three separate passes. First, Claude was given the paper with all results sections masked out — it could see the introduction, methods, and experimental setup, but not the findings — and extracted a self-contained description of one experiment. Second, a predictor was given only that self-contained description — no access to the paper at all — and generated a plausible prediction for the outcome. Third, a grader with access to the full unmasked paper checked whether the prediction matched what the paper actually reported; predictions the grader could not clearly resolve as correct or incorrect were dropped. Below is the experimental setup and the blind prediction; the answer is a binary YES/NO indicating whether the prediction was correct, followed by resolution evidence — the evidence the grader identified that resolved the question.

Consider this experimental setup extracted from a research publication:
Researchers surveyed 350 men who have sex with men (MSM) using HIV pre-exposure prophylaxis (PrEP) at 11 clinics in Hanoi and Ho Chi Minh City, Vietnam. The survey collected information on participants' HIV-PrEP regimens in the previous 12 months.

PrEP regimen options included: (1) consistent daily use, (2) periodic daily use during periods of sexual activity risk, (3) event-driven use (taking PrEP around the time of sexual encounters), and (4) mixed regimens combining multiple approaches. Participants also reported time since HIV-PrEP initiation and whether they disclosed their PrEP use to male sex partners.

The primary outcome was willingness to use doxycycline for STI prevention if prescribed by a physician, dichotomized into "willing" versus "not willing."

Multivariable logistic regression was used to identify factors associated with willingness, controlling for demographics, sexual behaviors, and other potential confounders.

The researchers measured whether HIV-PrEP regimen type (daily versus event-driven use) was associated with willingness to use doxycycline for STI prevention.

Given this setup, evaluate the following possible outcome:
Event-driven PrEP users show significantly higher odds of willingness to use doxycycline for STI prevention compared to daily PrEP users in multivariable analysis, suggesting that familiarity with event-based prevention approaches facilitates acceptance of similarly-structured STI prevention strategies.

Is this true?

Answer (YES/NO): NO